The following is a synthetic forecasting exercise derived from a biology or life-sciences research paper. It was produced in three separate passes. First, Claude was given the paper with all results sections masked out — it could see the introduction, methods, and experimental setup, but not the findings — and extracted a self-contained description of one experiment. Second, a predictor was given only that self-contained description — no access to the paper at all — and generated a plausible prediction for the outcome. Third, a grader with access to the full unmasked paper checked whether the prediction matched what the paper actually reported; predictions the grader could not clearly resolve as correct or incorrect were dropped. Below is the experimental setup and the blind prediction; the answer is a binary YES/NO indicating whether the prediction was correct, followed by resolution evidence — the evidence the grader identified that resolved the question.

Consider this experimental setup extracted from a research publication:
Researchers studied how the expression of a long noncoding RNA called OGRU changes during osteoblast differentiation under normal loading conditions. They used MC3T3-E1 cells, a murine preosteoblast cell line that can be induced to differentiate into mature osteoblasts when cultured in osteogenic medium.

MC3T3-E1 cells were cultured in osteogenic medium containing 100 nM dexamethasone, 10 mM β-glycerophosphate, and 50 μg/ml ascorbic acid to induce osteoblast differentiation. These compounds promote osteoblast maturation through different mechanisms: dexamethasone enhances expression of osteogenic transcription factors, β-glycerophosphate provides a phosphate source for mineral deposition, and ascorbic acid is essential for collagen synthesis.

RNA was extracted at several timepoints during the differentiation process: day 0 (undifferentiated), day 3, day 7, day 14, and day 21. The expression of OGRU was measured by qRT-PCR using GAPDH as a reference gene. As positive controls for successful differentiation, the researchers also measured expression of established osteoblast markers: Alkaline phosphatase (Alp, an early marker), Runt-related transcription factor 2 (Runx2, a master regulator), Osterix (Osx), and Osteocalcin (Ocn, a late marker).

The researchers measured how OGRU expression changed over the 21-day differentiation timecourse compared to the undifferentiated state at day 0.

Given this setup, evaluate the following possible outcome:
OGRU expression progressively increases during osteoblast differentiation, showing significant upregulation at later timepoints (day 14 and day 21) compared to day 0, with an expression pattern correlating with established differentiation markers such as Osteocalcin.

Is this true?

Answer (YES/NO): YES